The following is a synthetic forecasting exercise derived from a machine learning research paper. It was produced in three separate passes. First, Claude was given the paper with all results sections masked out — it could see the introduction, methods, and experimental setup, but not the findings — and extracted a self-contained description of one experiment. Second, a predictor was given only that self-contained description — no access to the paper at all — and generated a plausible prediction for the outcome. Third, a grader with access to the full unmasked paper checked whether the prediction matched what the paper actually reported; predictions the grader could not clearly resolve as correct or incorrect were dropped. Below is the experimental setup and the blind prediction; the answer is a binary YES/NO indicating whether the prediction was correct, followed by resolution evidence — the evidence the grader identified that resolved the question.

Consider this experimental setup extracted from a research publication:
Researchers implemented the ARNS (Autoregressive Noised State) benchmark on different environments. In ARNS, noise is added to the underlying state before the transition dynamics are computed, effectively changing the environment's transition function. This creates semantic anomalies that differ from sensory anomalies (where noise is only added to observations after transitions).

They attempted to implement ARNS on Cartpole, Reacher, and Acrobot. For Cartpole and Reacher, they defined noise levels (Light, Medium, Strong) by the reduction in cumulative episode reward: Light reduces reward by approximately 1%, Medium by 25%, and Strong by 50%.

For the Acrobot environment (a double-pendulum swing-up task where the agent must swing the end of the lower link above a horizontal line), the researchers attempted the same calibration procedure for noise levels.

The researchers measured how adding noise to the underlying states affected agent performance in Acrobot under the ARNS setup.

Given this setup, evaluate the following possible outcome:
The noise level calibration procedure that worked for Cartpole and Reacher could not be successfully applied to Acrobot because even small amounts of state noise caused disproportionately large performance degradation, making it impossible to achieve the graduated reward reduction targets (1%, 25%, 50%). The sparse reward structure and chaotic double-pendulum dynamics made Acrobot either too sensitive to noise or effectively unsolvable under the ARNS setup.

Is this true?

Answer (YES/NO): NO